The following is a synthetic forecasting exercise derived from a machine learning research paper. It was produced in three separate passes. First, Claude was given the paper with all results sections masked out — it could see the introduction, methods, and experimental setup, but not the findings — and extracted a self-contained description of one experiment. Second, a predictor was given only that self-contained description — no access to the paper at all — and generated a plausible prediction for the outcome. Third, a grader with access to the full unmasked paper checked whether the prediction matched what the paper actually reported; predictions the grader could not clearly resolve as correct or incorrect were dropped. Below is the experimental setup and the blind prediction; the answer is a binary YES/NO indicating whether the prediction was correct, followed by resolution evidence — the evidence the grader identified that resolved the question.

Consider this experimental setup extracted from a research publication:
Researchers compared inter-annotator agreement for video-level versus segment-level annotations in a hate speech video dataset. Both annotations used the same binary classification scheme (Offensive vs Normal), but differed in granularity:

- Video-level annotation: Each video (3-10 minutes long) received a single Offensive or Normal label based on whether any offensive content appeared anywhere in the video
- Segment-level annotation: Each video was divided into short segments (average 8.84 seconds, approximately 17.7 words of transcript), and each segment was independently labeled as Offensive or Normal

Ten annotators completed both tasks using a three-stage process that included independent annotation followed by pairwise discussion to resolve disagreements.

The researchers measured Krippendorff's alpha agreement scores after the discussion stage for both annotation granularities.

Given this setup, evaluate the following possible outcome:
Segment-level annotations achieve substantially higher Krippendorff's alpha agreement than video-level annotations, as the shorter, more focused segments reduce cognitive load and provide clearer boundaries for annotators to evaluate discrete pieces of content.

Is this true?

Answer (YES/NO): NO